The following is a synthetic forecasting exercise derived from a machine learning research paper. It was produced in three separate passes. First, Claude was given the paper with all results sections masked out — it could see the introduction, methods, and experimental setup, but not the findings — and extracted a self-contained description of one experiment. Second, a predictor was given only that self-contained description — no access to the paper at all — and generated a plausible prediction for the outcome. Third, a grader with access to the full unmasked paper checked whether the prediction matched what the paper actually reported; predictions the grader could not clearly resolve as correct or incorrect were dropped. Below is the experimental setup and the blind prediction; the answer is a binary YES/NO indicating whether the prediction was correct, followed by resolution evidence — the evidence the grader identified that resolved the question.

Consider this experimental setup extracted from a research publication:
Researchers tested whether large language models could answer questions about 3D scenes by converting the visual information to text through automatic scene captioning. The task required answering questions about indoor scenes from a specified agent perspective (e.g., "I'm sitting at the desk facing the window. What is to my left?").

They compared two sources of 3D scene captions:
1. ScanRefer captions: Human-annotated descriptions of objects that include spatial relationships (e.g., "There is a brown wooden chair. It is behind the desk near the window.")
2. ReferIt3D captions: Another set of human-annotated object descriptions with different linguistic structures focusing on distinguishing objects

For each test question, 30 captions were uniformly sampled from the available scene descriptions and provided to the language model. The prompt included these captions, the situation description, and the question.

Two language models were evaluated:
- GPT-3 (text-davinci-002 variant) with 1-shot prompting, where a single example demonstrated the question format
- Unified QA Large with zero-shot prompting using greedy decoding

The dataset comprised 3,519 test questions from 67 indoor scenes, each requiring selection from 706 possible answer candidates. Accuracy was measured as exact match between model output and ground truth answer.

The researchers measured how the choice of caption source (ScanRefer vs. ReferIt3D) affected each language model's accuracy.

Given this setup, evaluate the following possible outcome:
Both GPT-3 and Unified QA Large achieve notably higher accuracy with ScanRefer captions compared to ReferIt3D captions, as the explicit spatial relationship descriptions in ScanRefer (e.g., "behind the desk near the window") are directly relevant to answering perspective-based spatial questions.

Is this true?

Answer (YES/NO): NO